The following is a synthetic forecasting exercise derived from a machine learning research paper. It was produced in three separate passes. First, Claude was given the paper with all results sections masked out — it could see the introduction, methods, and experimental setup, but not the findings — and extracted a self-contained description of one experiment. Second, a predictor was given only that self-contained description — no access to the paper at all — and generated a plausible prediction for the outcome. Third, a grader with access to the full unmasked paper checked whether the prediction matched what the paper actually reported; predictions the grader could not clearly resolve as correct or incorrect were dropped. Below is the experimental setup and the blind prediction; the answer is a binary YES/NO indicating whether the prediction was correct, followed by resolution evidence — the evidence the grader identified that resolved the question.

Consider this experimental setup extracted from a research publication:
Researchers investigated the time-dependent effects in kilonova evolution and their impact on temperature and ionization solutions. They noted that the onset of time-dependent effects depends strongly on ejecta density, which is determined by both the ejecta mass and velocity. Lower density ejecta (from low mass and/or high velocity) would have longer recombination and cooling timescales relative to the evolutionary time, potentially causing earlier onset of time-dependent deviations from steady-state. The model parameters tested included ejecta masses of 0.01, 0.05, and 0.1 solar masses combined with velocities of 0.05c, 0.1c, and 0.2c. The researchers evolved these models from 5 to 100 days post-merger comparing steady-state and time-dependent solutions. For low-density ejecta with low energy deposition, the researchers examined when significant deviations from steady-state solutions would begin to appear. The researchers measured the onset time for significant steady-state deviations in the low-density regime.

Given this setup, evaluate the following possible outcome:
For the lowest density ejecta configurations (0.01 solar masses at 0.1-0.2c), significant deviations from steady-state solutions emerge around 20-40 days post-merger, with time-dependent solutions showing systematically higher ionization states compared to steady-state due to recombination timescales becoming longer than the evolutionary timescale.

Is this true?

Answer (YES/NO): NO